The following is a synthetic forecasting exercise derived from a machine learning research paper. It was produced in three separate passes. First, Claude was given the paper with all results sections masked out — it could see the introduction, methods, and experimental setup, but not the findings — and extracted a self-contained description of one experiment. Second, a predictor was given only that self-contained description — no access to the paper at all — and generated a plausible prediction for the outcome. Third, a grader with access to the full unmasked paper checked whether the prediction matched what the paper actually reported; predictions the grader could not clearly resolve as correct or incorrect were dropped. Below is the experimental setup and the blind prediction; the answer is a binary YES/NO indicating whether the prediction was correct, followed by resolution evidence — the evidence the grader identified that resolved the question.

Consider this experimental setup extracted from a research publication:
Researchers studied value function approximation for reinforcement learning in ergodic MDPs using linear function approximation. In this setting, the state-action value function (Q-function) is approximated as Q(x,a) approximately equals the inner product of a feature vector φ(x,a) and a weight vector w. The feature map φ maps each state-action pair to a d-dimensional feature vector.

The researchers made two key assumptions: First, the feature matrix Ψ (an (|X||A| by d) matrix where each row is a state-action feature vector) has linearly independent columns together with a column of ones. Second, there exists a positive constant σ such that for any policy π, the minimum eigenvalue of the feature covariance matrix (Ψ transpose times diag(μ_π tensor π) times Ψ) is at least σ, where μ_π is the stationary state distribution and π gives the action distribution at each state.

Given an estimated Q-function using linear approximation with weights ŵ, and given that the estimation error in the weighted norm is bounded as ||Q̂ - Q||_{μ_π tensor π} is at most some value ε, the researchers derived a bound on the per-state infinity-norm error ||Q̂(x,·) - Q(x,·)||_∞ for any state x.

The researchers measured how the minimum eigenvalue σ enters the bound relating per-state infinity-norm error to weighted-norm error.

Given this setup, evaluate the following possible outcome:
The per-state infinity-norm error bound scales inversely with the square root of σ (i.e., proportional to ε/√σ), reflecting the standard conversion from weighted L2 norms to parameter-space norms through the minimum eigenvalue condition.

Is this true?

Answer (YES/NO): YES